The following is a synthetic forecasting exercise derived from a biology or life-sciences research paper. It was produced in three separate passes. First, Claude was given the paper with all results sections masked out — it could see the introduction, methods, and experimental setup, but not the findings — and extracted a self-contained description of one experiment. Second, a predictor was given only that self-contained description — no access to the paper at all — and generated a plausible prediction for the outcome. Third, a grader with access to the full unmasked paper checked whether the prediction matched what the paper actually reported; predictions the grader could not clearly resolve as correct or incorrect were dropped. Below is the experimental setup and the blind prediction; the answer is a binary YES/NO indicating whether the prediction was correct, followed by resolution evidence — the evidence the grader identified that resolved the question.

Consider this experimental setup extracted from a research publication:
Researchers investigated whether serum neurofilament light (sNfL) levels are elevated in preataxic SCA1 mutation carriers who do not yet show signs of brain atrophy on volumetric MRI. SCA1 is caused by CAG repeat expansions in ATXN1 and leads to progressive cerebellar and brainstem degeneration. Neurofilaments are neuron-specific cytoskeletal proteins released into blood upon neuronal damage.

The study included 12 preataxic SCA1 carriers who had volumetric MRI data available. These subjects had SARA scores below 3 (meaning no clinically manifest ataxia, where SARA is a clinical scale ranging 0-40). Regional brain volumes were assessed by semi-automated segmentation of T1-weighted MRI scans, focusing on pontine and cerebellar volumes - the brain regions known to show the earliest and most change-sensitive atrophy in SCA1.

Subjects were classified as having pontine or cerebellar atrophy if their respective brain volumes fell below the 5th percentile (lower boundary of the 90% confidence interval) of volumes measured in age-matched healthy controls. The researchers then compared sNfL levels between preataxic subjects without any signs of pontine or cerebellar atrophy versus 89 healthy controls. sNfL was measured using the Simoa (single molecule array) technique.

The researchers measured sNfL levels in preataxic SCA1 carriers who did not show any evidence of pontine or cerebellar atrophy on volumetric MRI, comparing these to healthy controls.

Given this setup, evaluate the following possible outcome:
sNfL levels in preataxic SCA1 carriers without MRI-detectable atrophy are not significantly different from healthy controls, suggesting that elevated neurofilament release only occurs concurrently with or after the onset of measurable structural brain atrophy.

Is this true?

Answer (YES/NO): NO